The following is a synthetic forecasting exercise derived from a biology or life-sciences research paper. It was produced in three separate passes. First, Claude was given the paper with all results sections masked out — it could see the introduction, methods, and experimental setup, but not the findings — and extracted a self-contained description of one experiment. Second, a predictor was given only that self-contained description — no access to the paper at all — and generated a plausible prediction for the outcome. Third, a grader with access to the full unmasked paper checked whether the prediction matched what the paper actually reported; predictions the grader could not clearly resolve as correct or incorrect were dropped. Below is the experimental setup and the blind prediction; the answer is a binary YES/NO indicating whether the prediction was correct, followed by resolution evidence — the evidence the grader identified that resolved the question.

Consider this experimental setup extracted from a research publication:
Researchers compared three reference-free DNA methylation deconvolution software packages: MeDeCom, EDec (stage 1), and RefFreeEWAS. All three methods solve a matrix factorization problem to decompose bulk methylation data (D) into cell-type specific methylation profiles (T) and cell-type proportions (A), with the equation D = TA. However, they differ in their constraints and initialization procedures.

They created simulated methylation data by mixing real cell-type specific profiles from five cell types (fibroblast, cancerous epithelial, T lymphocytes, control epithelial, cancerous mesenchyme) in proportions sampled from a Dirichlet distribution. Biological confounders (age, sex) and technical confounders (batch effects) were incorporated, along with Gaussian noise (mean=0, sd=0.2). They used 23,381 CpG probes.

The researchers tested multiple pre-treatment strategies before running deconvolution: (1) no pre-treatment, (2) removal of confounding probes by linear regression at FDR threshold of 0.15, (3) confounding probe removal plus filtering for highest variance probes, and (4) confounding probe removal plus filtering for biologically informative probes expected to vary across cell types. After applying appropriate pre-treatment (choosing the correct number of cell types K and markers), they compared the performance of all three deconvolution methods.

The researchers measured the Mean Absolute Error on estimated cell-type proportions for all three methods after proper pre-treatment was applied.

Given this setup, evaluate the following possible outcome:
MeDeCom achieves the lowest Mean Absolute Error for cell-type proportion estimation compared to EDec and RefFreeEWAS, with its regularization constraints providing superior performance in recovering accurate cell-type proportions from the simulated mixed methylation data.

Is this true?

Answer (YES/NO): NO